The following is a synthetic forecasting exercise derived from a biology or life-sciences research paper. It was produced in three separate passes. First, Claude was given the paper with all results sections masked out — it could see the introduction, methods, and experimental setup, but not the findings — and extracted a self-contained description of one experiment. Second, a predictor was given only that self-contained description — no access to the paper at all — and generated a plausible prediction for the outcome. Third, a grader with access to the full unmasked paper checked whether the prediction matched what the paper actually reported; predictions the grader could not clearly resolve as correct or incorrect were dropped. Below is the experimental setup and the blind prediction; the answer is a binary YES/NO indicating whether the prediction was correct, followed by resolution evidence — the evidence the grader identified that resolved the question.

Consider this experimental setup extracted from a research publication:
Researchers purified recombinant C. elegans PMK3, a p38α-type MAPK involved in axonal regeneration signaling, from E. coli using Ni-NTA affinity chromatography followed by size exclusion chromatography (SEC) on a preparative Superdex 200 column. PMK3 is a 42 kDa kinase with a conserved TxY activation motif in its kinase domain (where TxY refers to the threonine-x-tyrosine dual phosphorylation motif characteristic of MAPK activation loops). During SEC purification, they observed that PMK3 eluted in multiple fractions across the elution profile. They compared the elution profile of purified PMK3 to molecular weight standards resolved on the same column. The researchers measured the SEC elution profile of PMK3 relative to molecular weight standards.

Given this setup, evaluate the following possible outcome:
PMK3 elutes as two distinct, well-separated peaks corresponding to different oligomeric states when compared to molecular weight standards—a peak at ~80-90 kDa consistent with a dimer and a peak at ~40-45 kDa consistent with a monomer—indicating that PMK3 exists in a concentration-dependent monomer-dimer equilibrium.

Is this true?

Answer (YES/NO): NO